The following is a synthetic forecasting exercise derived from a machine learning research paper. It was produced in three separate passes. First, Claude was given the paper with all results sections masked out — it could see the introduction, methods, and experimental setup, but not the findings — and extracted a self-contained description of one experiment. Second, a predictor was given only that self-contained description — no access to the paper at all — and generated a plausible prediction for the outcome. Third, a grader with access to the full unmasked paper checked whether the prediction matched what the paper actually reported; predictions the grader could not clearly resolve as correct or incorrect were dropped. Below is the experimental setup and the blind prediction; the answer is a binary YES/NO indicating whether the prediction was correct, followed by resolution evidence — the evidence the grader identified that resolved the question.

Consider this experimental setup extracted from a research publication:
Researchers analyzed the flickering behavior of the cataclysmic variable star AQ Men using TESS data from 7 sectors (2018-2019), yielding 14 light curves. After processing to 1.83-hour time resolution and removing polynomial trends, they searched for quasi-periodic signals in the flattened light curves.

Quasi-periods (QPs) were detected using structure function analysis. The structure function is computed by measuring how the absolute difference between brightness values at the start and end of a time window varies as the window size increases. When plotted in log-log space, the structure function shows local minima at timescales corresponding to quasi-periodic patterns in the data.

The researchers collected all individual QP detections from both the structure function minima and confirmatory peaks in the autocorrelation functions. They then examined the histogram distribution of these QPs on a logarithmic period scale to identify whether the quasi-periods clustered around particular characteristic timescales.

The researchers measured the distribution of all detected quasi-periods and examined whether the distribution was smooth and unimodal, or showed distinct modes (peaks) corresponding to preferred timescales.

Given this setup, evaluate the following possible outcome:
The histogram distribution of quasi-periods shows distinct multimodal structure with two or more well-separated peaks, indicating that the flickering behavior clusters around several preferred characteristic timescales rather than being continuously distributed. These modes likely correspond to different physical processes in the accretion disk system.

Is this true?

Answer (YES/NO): YES